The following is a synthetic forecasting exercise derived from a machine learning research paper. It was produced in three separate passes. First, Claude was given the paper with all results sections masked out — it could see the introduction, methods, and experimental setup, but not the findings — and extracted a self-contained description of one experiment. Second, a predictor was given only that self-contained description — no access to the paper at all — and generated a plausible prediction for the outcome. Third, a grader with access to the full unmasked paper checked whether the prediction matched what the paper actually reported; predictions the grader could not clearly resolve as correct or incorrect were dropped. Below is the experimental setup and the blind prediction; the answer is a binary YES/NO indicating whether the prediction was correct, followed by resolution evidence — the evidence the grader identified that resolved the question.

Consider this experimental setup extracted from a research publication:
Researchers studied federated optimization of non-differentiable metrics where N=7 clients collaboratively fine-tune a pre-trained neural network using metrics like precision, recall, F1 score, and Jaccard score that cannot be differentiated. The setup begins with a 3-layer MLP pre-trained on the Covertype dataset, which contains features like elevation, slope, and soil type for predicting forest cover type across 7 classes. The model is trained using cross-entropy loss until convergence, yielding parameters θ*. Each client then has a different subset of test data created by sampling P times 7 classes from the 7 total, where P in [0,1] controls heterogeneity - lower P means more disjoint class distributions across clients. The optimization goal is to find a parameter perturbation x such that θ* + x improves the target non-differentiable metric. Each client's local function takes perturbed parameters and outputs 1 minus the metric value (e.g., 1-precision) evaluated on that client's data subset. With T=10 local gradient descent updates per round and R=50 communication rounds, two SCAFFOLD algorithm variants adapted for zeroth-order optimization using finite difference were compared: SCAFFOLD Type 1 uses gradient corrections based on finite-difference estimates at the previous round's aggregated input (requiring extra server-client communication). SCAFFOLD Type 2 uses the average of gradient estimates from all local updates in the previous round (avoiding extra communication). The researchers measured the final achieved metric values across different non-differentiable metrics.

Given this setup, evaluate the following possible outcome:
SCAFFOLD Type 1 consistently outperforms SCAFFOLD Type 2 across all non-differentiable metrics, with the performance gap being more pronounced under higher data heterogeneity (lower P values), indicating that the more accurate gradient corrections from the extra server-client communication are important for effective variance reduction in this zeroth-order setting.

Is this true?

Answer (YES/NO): NO